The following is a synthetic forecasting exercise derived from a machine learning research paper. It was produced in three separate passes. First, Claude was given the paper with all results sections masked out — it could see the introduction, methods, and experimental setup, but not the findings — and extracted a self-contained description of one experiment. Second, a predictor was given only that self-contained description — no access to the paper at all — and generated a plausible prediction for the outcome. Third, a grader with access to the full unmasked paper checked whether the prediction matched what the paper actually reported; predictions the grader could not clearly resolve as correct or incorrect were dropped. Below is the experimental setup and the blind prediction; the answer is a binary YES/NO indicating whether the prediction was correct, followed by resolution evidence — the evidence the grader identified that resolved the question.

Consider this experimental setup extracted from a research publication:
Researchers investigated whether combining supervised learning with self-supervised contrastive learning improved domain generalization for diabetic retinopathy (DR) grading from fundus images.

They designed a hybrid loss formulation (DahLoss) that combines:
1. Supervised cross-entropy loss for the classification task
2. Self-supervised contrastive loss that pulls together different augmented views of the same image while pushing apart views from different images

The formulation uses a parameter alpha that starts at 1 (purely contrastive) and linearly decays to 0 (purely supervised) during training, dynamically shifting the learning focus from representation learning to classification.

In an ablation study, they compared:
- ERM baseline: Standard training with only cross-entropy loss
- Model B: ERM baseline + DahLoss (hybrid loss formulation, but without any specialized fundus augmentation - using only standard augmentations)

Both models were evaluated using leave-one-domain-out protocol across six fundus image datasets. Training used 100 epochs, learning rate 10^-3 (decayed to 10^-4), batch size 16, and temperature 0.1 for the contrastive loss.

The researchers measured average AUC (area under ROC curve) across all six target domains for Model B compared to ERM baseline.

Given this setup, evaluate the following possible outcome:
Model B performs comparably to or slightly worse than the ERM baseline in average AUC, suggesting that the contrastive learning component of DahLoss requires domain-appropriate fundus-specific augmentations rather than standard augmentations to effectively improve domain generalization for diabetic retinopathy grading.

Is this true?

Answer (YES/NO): NO